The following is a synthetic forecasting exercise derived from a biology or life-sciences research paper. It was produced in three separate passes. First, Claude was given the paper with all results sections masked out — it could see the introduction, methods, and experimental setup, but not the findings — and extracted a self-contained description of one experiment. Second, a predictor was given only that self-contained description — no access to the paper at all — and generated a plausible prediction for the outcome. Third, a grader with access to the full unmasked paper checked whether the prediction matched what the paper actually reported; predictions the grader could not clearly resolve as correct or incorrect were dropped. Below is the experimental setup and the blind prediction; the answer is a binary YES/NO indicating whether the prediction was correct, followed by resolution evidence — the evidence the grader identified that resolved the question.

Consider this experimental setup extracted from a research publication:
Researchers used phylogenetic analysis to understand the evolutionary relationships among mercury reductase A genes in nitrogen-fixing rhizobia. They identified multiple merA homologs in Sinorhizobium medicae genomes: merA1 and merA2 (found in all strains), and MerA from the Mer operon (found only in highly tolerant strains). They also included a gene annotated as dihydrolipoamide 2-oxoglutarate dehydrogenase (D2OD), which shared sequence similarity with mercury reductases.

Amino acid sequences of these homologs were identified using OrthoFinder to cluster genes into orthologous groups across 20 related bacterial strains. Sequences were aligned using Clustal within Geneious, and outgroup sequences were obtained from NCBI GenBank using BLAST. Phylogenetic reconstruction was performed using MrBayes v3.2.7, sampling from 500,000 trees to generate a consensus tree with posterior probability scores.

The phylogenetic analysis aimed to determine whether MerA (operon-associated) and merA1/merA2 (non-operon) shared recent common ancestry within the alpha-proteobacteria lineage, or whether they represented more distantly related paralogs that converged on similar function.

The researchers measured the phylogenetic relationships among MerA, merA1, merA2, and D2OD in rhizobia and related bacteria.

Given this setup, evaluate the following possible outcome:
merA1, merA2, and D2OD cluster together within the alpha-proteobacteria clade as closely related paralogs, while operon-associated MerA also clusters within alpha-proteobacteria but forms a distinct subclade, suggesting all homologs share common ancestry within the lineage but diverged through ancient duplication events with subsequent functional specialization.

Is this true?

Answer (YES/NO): NO